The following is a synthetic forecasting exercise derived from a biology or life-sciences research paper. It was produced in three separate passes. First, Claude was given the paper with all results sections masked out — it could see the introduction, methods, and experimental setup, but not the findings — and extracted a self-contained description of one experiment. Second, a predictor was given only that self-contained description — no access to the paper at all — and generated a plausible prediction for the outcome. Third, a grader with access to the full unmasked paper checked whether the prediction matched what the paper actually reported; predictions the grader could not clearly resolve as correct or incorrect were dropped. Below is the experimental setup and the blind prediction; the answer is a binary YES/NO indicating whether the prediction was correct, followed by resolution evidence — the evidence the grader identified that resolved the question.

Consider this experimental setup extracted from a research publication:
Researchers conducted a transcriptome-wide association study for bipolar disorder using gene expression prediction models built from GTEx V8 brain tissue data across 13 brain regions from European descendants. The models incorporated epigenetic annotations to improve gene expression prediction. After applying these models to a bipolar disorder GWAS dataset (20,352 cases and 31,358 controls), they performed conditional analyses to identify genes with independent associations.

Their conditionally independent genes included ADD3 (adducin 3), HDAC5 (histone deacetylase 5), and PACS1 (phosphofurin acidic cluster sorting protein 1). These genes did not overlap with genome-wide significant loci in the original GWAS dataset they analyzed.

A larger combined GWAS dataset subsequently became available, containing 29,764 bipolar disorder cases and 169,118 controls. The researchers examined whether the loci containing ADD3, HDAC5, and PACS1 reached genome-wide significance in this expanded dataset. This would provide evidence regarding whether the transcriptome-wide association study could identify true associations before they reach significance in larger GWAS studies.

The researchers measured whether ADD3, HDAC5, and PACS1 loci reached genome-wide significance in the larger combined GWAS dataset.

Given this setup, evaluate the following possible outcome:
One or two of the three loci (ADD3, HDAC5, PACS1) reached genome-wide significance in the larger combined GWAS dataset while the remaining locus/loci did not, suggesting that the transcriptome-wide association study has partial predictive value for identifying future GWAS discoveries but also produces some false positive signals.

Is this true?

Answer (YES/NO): NO